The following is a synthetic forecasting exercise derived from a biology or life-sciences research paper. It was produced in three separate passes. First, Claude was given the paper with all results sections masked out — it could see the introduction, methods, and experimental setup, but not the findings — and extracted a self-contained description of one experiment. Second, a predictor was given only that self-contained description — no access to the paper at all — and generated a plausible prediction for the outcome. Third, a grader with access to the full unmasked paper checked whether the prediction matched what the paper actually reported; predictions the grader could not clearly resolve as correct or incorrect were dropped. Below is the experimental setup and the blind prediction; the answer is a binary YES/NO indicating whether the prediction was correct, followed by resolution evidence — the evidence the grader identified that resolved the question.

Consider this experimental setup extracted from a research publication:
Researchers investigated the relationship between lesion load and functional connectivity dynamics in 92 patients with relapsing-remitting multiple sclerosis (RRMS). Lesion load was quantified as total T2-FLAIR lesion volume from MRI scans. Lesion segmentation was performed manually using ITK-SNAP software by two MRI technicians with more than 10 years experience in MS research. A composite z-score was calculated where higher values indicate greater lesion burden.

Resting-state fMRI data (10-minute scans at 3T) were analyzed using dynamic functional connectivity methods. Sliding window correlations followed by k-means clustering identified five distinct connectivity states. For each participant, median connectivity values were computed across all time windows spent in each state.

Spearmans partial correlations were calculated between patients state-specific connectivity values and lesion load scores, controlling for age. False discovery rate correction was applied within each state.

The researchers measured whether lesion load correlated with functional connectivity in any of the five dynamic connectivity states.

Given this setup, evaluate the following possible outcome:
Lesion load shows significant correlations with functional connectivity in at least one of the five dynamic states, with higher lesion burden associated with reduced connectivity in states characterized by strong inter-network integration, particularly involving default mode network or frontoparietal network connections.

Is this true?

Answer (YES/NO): NO